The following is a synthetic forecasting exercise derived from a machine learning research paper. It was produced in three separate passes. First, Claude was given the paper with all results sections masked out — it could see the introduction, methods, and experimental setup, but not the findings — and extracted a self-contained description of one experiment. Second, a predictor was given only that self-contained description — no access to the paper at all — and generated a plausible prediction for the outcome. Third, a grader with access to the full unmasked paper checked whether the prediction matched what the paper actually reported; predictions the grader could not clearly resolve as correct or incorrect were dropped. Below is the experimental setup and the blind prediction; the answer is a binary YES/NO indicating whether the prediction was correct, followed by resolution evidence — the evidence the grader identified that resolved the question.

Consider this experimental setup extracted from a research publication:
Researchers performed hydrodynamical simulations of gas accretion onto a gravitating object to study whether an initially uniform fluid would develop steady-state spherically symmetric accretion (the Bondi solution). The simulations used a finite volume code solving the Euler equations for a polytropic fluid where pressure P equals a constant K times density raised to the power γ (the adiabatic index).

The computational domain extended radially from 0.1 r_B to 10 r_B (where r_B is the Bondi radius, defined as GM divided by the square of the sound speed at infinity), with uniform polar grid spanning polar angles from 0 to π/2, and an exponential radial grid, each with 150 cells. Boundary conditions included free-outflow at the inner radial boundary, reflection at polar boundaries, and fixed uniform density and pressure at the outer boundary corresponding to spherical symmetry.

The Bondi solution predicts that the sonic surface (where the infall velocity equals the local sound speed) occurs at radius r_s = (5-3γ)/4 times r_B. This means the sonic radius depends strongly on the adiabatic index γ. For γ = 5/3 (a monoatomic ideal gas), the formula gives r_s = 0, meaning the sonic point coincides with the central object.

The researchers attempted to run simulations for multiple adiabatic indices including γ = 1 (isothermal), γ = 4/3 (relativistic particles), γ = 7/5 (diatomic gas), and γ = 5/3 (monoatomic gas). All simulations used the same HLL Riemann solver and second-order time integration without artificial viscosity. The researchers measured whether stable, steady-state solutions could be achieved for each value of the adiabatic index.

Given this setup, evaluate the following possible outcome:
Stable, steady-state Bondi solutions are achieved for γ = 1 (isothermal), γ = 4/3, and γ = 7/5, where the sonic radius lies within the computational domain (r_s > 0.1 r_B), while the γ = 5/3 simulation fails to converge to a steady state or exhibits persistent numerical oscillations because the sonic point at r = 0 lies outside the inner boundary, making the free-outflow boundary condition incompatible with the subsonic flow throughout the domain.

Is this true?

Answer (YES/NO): YES